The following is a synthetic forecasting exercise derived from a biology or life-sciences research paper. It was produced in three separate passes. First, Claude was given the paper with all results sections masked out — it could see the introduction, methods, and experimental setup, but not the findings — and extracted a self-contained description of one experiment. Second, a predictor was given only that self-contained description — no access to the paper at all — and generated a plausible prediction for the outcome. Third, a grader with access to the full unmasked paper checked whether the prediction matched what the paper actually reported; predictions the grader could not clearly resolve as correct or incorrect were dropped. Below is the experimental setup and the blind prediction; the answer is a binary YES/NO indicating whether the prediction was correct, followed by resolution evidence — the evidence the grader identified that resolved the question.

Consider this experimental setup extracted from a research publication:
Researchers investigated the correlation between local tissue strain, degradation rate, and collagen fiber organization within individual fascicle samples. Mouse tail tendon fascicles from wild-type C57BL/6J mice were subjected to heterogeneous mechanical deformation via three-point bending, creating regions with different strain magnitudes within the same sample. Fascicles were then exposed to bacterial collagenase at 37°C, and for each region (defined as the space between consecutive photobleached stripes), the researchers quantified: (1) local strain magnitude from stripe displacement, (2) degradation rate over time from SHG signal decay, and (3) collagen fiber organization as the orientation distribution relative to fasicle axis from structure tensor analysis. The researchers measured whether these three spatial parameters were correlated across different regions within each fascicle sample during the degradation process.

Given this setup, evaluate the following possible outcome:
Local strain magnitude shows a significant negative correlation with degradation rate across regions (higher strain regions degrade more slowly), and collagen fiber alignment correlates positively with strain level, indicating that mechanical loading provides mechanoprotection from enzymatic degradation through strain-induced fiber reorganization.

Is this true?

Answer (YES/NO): YES